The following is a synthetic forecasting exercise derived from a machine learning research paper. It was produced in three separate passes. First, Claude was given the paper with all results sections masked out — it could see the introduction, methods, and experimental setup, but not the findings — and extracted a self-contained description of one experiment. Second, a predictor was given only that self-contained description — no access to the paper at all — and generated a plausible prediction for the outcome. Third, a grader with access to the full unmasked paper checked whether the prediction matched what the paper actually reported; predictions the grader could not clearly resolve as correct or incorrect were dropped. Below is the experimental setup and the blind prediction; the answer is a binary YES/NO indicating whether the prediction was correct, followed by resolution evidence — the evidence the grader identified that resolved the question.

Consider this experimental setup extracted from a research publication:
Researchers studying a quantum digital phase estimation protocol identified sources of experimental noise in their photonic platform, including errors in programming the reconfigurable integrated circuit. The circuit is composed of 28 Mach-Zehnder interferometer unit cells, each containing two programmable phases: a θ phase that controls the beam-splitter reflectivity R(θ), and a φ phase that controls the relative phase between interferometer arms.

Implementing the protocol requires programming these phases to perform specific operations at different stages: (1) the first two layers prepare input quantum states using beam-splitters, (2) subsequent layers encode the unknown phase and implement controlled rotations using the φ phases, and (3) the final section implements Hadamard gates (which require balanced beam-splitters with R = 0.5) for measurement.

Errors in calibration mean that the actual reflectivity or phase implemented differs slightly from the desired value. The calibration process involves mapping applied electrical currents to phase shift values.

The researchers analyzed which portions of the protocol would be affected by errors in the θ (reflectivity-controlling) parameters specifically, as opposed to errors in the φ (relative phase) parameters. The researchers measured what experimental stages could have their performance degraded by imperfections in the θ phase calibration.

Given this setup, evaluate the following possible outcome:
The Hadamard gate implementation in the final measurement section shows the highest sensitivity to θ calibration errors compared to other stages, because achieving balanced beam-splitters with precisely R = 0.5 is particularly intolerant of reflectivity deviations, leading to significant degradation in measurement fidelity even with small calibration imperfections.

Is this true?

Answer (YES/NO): NO